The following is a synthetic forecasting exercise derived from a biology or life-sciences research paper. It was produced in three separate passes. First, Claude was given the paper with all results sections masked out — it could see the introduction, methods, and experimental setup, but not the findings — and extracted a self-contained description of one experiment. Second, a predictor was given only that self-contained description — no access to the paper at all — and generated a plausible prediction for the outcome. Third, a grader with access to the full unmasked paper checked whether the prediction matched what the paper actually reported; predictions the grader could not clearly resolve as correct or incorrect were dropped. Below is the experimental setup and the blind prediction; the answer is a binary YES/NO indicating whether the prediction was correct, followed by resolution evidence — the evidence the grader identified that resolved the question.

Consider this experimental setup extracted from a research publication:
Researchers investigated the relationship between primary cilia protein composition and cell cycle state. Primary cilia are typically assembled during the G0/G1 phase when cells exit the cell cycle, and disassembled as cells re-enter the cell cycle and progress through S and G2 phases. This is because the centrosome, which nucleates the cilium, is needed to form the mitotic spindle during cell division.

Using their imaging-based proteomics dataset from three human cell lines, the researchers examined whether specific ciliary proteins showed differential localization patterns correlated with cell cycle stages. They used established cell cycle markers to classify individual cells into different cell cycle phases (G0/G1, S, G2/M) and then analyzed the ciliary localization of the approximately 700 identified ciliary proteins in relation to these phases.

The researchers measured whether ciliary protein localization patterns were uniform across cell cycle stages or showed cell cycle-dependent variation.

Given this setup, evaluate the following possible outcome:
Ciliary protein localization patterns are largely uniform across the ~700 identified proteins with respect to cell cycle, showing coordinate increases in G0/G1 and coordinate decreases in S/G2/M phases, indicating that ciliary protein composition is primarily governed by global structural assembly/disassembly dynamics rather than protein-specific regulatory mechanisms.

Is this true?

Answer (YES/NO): NO